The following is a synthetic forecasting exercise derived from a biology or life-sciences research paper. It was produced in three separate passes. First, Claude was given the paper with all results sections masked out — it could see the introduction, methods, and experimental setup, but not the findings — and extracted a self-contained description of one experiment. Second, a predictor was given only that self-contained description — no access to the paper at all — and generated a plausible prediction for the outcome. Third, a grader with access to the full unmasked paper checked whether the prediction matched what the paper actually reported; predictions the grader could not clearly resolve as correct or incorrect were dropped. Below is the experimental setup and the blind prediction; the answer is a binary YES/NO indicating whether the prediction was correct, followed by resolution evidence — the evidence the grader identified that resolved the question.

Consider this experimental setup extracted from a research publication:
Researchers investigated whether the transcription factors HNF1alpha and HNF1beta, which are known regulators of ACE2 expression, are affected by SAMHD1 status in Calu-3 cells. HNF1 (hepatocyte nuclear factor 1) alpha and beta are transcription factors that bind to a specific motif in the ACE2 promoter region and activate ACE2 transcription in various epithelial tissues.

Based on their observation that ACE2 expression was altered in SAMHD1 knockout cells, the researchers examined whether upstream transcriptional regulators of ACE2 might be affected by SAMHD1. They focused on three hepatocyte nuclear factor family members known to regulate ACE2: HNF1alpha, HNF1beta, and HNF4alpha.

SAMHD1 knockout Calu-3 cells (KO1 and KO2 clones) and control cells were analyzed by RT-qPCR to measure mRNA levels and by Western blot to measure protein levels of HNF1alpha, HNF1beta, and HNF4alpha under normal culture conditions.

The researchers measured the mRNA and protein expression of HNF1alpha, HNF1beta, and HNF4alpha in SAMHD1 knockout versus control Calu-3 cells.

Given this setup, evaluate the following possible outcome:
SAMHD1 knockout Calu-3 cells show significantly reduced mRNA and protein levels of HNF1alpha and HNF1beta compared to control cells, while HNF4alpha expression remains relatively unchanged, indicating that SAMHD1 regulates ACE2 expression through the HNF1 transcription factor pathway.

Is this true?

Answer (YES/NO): NO